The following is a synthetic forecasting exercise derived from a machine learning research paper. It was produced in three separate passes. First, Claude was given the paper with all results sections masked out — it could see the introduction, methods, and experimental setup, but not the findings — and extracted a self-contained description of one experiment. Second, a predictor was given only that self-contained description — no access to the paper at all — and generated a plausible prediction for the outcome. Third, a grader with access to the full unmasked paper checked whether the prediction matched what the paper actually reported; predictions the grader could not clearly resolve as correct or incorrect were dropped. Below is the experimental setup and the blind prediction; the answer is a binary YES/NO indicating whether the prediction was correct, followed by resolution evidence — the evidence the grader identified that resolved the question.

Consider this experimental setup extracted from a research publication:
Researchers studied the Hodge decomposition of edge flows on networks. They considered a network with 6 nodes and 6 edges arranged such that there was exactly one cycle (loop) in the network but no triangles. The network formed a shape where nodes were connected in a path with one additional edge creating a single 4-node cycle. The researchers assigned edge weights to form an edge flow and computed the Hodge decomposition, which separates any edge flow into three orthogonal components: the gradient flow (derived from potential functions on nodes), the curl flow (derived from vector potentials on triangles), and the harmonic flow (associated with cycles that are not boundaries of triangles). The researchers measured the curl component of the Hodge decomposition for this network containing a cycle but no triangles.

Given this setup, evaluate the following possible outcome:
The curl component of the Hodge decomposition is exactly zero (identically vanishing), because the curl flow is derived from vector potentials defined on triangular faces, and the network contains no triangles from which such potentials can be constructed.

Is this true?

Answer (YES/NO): YES